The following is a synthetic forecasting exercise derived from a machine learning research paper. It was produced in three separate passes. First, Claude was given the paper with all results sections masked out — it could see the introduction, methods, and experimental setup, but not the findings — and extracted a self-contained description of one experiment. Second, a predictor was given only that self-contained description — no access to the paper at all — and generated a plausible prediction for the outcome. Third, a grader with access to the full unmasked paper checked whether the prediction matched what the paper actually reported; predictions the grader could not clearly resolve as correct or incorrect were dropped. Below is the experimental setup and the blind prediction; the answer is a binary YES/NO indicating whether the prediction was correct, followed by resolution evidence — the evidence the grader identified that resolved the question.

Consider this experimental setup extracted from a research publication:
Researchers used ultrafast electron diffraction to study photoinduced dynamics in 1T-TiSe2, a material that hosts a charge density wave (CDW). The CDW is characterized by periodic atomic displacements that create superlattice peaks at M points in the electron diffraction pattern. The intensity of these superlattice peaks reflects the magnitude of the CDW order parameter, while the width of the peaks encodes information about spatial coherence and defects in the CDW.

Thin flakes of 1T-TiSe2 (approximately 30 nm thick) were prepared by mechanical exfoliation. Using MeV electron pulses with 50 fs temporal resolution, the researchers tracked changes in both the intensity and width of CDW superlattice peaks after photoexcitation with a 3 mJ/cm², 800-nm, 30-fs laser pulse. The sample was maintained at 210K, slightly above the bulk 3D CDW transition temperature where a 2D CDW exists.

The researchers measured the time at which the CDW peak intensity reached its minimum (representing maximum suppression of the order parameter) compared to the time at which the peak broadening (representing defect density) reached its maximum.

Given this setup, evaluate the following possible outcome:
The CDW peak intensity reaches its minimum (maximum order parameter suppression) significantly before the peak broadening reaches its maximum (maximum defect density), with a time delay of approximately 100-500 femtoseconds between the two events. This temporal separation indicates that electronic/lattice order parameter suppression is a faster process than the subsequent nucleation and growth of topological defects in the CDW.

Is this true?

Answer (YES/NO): NO